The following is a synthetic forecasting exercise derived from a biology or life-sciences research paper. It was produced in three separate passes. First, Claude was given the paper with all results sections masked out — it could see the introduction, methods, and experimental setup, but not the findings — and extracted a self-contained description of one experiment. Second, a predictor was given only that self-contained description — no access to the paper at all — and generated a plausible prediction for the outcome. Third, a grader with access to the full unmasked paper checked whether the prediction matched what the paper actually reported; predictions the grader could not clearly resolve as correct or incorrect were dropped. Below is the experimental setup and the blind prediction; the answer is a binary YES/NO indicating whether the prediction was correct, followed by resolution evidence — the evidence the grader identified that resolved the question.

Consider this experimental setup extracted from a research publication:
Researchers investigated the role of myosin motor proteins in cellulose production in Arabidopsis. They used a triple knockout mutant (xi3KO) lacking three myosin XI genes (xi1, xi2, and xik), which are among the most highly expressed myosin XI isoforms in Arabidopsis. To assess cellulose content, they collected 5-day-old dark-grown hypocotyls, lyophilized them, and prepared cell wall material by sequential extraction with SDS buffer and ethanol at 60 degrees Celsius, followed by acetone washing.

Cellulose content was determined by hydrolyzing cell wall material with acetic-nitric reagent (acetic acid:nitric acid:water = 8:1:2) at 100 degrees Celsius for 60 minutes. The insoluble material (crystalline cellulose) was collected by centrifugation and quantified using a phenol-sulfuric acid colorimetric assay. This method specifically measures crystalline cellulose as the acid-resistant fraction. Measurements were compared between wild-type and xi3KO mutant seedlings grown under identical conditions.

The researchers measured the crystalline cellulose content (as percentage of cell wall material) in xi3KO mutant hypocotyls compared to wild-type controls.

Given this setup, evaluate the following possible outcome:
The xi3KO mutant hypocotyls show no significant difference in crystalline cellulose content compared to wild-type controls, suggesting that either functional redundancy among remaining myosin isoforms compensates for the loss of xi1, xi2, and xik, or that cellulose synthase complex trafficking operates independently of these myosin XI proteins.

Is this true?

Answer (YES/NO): NO